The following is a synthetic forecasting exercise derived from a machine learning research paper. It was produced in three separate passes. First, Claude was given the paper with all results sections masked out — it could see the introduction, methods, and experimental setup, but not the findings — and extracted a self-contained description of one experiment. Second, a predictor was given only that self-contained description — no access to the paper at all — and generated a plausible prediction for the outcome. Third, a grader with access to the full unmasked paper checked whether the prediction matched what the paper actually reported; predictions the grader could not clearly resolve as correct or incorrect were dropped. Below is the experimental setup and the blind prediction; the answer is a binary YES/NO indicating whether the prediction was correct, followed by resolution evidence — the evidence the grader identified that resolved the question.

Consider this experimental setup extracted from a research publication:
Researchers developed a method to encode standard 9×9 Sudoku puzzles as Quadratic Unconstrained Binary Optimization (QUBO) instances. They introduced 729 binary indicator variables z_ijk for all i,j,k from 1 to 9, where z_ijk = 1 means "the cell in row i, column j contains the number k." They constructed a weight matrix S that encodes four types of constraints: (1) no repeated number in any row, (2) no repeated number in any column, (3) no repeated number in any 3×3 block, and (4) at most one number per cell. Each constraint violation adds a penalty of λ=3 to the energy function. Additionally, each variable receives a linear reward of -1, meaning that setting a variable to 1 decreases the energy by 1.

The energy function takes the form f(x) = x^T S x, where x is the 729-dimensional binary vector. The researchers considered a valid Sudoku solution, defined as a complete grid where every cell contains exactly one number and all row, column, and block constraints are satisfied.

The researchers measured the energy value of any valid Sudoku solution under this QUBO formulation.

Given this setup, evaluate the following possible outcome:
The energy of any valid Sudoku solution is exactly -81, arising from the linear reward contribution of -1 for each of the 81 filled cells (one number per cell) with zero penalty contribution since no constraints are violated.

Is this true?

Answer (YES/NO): YES